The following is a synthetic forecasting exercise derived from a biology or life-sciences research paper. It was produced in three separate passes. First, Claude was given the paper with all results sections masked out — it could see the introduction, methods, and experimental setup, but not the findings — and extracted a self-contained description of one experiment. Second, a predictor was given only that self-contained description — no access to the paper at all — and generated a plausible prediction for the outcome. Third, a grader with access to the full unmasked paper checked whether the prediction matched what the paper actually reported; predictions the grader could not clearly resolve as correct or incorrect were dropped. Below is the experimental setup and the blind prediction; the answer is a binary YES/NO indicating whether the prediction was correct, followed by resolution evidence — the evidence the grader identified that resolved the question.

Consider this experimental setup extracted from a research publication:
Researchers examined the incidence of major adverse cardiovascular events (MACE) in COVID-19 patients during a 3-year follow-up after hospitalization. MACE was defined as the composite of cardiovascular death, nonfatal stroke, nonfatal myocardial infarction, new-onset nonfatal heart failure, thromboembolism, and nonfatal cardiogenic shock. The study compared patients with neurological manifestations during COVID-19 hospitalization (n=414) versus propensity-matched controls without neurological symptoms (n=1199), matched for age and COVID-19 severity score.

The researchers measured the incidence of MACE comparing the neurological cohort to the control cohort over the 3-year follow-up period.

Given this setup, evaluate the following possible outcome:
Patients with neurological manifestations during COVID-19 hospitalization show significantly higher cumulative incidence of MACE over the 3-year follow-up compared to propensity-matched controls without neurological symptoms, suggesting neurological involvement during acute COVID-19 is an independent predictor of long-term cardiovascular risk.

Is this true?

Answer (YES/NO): YES